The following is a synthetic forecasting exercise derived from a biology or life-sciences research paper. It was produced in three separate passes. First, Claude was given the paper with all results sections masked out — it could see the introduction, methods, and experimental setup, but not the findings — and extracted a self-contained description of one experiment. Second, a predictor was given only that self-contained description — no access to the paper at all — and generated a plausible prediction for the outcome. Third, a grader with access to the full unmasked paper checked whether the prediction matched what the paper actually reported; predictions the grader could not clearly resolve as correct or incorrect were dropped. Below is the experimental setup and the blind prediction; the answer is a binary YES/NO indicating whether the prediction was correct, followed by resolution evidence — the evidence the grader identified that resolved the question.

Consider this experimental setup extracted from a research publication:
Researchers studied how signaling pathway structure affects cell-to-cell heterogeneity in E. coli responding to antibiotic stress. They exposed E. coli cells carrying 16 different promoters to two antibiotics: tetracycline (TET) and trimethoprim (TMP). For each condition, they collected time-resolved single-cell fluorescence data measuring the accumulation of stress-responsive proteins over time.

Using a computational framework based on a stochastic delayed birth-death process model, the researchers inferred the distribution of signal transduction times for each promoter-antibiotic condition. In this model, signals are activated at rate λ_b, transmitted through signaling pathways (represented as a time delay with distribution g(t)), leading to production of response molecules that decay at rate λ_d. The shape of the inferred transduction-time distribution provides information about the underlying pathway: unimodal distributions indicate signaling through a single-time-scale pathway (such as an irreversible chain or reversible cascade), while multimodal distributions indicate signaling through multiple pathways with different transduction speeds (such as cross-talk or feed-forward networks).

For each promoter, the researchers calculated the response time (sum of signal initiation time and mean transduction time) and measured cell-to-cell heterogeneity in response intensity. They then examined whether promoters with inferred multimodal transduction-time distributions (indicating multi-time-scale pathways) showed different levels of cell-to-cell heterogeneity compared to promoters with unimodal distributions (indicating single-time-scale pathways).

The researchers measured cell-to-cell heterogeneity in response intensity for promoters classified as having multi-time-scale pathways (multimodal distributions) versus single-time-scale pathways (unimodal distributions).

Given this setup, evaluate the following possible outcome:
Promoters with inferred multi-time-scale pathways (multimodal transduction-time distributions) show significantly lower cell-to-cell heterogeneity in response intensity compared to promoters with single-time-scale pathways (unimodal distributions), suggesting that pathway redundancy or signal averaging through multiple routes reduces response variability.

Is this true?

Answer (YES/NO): YES